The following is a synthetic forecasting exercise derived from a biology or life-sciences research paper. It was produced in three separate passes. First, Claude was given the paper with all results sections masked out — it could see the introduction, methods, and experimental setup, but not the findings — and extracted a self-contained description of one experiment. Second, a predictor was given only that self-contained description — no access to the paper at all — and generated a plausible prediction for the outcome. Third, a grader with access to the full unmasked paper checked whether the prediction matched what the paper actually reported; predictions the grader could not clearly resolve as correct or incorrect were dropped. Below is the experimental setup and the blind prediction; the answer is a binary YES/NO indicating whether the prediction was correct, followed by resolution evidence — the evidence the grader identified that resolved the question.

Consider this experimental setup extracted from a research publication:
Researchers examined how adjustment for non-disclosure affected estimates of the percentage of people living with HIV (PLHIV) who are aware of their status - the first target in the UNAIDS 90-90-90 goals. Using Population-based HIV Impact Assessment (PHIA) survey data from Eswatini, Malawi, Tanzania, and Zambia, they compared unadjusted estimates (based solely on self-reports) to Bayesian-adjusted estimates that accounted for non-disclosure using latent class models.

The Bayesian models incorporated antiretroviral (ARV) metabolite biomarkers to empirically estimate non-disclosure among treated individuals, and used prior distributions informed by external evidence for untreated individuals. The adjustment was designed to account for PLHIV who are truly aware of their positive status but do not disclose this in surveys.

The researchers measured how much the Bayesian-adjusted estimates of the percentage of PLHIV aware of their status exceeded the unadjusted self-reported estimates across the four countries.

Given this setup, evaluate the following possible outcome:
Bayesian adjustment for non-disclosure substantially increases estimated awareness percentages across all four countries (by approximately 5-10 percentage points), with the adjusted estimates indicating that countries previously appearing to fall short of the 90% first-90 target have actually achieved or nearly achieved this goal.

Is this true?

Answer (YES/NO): NO